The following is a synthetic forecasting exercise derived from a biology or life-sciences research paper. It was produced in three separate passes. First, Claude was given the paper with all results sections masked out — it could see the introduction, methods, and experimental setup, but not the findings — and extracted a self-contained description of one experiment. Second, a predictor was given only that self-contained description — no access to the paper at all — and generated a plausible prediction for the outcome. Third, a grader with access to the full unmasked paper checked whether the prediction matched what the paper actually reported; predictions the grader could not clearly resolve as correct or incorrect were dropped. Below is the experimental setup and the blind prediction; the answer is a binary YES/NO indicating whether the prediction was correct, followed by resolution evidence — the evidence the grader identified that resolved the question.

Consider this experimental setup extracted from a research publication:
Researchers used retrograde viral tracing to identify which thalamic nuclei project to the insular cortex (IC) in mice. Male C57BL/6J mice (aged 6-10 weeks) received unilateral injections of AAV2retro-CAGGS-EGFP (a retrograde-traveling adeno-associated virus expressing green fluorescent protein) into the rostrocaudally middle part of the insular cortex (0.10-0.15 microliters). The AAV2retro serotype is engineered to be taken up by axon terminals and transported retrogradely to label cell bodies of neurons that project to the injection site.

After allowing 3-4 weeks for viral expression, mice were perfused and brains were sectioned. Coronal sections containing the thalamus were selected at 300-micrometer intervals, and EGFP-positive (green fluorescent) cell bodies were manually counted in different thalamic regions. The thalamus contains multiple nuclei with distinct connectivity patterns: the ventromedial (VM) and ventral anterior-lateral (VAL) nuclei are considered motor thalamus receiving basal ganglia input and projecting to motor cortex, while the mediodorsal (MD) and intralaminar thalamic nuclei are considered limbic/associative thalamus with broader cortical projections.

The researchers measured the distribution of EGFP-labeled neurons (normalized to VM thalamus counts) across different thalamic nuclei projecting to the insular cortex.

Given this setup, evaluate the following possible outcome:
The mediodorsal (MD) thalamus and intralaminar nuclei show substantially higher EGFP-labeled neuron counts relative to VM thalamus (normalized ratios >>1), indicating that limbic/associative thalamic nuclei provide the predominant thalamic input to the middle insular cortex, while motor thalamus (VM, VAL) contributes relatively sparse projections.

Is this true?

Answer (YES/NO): YES